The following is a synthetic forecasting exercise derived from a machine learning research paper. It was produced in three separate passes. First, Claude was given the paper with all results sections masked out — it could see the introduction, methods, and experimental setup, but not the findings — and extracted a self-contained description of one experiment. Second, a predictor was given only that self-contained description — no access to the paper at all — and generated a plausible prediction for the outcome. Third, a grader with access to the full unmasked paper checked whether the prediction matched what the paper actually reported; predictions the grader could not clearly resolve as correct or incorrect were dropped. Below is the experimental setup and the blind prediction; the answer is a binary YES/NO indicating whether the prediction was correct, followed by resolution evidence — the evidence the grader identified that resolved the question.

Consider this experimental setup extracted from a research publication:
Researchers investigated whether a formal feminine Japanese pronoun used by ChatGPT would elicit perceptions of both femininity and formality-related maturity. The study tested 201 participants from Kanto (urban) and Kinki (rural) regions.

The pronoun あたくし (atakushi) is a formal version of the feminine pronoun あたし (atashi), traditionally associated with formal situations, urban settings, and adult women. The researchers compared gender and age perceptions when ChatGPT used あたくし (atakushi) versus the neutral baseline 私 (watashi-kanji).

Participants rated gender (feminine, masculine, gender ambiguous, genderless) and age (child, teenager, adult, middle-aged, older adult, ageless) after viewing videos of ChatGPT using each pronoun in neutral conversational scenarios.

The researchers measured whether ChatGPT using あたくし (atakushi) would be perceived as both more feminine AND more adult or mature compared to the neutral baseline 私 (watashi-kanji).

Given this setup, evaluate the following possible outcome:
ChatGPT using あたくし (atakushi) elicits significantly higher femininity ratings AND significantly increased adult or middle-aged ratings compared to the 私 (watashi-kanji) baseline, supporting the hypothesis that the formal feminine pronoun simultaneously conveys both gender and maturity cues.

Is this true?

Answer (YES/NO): YES